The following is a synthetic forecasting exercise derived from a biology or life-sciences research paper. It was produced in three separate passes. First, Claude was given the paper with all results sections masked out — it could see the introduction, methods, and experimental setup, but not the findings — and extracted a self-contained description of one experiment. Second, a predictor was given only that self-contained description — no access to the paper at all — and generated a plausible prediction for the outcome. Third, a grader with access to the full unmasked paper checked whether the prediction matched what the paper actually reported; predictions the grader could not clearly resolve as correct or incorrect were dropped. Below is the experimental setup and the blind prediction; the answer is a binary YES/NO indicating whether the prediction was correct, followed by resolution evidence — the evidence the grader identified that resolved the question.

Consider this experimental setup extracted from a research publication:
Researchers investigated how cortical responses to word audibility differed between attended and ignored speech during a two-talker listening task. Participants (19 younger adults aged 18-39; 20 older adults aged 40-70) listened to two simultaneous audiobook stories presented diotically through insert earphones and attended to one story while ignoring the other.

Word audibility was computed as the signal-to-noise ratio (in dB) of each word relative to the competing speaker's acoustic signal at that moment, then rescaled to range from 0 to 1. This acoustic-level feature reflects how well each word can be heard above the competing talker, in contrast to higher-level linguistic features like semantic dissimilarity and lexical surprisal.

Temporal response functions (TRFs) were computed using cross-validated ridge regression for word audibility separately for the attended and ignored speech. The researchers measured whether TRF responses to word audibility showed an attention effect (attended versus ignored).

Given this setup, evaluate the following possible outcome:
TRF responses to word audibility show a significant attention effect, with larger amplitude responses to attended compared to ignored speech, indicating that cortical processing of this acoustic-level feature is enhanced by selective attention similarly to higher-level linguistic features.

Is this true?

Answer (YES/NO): NO